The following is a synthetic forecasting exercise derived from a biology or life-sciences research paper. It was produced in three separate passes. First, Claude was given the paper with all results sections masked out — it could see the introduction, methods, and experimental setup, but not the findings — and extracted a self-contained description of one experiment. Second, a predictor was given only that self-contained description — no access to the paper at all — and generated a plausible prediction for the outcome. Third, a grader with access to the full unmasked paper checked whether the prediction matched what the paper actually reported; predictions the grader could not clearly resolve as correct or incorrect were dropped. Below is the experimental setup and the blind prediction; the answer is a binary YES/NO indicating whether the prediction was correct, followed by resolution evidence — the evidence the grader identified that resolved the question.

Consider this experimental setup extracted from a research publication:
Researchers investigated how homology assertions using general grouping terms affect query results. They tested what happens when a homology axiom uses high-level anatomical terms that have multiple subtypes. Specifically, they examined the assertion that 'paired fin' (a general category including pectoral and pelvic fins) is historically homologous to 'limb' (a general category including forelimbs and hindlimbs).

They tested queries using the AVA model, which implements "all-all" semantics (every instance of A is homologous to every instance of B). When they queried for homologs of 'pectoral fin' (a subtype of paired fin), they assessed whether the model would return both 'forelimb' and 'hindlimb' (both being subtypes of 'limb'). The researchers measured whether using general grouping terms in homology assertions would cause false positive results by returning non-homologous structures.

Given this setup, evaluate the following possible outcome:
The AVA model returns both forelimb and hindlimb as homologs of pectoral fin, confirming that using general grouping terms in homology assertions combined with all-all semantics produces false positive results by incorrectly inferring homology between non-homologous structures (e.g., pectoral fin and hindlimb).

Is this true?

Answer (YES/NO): YES